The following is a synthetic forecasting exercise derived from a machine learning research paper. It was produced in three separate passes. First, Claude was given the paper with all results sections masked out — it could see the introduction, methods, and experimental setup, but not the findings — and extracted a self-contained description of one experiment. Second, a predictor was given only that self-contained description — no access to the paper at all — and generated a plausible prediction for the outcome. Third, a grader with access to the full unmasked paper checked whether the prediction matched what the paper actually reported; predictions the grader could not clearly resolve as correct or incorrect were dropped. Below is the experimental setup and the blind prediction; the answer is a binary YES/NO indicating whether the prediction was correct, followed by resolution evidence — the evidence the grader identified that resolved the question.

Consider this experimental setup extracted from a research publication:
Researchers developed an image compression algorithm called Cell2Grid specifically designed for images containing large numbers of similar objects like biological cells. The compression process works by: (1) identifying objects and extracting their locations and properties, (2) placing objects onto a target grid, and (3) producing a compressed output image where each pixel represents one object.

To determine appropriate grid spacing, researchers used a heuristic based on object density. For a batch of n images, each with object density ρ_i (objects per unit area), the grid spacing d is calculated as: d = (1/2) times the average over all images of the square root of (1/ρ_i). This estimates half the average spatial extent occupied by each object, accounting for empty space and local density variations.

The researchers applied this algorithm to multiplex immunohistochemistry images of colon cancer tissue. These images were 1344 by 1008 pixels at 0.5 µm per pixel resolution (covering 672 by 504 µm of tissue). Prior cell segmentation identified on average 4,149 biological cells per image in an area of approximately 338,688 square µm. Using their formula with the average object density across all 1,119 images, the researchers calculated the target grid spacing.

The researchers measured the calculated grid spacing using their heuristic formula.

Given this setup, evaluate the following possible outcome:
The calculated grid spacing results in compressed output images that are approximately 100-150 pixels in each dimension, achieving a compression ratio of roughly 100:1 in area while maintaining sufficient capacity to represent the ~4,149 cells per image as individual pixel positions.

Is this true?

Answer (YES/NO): YES